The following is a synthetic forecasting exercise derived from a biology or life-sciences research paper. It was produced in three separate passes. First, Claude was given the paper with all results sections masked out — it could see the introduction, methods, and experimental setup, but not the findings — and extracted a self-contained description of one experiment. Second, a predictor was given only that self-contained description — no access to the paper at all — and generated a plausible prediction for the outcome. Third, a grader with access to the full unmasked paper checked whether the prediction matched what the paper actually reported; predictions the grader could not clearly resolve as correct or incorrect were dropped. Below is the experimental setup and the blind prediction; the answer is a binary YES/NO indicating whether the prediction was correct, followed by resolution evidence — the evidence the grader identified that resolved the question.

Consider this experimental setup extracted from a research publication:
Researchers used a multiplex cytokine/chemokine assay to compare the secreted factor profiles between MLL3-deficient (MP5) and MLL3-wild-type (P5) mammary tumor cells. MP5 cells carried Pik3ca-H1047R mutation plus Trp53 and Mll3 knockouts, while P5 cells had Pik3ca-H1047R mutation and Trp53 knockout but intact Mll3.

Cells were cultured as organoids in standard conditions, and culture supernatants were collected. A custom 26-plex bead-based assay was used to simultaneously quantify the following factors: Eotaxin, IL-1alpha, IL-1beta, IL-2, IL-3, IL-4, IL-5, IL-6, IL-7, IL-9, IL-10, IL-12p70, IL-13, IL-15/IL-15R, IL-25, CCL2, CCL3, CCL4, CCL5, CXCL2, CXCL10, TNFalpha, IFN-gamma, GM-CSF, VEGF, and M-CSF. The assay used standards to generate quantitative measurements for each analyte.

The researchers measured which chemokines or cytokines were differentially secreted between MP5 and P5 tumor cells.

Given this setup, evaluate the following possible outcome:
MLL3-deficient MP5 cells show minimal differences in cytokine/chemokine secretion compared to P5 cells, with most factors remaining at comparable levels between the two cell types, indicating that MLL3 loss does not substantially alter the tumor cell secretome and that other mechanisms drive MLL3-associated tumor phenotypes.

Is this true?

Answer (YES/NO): NO